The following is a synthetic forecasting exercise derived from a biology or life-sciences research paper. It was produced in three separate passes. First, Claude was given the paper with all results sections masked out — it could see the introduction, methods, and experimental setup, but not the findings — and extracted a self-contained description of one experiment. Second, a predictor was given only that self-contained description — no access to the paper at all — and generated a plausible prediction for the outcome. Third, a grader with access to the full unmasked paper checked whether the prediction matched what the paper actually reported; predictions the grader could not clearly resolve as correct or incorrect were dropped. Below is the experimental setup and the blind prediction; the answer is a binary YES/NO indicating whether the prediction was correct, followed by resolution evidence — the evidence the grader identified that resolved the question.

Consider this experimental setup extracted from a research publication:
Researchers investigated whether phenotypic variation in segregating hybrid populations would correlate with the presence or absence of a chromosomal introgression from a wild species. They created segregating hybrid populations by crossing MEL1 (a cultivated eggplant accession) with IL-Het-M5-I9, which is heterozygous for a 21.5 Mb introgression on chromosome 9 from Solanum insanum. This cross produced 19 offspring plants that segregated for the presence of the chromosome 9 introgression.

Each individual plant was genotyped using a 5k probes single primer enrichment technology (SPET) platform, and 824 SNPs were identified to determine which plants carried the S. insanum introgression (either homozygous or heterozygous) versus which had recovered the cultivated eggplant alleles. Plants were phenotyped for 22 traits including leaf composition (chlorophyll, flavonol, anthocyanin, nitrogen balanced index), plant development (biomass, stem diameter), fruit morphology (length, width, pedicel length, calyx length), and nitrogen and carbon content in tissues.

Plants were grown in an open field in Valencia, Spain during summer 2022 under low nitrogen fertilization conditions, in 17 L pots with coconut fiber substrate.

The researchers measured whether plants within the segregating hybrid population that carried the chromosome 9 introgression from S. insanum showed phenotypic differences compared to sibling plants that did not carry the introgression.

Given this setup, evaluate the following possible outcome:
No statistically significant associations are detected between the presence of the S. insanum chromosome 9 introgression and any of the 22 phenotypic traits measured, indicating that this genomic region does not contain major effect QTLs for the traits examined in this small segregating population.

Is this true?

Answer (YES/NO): NO